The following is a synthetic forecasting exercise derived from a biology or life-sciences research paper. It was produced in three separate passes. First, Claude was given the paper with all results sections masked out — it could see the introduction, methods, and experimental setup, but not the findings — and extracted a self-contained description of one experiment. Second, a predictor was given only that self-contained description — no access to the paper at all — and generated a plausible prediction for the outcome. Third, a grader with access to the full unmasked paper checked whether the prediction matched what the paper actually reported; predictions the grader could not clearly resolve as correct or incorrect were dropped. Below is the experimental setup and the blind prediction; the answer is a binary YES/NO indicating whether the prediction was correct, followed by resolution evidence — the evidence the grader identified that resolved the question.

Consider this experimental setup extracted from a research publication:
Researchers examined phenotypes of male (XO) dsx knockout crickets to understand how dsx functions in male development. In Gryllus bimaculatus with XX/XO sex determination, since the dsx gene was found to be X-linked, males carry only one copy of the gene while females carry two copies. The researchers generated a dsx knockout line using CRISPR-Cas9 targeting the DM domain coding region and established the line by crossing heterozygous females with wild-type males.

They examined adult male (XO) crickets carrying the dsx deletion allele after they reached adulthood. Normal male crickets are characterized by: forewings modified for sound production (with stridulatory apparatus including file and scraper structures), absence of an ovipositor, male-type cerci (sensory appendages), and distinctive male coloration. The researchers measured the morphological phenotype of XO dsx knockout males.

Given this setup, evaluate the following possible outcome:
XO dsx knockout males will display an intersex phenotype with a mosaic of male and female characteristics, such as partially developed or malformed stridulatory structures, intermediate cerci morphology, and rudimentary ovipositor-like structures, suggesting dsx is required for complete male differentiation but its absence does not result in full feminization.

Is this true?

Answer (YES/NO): NO